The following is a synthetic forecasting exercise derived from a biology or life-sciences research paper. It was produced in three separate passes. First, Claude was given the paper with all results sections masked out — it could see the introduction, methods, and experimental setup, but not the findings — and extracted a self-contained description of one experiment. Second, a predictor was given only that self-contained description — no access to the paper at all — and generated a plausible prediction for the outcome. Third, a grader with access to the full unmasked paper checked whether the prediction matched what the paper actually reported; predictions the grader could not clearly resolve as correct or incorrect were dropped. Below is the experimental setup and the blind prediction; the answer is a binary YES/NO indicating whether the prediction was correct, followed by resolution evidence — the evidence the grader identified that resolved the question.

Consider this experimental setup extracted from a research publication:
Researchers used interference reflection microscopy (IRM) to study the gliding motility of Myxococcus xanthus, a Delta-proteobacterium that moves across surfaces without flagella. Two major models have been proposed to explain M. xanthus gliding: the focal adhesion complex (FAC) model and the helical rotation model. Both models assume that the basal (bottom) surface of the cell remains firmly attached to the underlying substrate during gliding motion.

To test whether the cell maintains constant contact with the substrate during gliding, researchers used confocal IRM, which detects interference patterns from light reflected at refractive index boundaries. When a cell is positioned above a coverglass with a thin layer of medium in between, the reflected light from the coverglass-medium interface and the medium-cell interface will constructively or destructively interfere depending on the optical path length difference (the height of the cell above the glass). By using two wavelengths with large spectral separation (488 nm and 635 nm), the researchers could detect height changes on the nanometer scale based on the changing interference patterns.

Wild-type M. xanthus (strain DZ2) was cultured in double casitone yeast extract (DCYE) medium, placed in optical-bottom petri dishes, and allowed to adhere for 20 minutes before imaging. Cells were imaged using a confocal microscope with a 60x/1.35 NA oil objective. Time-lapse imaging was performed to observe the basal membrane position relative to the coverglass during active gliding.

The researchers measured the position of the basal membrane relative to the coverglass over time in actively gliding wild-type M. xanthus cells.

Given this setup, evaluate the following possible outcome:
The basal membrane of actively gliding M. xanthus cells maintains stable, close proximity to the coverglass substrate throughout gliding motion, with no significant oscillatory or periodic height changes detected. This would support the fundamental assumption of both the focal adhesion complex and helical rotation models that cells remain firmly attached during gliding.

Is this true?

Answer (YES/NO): NO